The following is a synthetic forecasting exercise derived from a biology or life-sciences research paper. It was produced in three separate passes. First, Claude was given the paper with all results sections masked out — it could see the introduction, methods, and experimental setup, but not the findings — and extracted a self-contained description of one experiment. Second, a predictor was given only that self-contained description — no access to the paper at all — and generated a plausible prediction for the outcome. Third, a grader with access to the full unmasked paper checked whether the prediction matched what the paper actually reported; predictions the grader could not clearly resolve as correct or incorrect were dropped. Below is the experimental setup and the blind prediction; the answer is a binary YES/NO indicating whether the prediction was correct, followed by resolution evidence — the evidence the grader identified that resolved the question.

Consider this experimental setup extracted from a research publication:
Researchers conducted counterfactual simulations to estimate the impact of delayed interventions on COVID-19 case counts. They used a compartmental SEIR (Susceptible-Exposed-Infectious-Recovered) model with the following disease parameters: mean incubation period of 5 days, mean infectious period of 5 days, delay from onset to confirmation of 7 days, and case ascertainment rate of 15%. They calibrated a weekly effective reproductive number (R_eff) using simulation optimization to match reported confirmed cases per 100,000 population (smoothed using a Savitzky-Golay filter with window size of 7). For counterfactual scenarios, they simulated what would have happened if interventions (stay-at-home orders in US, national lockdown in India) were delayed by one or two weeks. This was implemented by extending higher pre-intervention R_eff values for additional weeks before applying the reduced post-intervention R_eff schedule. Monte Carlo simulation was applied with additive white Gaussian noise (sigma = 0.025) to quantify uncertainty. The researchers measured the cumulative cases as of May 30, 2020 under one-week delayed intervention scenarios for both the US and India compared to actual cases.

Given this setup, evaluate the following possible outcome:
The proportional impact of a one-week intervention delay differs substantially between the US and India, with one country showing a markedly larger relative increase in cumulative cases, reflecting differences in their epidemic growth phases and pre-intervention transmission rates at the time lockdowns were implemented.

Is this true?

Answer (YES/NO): NO